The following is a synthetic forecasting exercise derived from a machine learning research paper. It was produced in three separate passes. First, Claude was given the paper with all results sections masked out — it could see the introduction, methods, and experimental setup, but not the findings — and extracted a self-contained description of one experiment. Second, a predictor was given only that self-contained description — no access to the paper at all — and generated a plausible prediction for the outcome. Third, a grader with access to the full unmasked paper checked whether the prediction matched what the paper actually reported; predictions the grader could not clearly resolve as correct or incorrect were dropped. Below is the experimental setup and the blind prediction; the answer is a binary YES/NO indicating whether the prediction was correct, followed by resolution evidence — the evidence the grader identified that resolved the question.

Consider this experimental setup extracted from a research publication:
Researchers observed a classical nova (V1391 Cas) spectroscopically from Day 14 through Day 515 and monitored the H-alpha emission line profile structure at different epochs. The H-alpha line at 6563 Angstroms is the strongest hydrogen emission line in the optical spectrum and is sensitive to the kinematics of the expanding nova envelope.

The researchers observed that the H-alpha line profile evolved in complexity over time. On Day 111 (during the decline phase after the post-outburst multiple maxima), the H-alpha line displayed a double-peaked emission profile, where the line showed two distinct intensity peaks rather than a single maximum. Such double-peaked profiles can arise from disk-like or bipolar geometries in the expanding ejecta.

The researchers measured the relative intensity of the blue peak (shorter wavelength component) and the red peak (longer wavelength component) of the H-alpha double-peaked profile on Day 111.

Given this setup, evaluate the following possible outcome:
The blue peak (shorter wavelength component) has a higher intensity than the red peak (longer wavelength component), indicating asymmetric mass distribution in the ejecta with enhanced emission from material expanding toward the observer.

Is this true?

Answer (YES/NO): NO